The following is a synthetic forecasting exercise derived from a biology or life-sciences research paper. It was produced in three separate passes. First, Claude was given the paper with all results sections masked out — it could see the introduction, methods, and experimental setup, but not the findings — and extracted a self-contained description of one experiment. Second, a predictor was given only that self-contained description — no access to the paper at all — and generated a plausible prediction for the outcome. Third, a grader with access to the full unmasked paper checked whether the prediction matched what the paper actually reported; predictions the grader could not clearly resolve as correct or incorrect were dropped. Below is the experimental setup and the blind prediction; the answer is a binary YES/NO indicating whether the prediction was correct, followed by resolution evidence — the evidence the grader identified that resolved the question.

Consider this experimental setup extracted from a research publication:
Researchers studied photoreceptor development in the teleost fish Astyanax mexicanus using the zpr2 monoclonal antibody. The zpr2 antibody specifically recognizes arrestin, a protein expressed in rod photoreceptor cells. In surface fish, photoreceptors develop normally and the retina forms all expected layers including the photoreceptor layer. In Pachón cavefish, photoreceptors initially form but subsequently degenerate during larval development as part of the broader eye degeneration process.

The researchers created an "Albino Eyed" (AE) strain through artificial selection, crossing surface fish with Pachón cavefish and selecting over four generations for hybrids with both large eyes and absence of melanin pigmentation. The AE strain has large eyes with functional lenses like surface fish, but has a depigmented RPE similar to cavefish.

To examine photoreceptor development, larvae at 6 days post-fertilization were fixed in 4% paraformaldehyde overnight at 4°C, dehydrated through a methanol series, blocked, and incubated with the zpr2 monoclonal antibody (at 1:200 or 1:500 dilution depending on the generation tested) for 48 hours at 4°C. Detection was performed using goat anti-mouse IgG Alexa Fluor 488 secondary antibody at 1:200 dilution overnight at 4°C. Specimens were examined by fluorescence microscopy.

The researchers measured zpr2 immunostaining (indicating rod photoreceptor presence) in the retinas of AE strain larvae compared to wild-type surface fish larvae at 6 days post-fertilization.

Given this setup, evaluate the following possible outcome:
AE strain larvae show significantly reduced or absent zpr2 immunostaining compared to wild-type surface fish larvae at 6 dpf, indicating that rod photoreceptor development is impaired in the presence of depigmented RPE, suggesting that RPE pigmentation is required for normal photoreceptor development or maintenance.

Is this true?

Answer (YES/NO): NO